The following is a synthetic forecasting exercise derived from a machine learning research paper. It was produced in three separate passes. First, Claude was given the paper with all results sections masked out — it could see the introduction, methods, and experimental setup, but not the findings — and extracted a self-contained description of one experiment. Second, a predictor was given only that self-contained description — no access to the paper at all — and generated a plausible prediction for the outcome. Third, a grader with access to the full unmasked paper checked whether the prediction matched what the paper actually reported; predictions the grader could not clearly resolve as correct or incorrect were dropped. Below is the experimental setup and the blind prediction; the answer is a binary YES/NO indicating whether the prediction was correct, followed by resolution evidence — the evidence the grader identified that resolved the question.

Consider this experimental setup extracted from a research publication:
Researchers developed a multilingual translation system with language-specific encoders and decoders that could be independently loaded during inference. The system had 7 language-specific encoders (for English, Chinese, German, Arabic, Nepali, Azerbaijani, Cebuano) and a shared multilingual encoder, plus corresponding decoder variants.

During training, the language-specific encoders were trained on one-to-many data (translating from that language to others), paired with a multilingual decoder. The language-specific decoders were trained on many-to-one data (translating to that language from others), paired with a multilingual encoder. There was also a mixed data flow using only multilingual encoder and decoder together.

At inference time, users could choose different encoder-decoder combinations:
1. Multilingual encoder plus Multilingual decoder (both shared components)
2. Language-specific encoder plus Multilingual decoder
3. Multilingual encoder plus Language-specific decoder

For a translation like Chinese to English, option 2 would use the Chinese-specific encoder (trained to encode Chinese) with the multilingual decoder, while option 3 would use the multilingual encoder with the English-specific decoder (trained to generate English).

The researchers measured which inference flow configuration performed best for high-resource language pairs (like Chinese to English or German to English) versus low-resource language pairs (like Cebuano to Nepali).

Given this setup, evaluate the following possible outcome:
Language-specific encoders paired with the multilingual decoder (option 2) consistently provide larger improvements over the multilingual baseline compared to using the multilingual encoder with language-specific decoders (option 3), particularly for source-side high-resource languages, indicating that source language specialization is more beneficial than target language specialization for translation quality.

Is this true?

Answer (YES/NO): NO